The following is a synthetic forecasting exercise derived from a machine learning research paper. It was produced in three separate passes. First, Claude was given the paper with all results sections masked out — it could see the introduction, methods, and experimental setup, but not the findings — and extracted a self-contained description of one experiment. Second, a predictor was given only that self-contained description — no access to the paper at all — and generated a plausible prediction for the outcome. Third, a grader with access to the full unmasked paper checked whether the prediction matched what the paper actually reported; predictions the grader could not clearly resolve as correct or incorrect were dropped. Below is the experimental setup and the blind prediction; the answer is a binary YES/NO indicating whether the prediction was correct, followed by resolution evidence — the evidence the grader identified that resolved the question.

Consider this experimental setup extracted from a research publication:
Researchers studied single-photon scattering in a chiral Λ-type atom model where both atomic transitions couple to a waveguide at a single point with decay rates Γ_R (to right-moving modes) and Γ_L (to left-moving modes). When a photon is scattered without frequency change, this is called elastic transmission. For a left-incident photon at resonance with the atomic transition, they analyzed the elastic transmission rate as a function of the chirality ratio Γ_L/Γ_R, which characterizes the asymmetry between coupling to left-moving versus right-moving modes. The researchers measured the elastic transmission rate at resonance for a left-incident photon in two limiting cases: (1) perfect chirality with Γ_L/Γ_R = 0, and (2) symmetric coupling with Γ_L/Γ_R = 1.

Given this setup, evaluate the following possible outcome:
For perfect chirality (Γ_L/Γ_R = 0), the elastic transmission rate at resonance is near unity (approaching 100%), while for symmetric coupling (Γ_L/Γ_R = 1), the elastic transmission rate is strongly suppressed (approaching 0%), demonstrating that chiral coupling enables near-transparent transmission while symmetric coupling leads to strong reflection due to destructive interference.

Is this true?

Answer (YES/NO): NO